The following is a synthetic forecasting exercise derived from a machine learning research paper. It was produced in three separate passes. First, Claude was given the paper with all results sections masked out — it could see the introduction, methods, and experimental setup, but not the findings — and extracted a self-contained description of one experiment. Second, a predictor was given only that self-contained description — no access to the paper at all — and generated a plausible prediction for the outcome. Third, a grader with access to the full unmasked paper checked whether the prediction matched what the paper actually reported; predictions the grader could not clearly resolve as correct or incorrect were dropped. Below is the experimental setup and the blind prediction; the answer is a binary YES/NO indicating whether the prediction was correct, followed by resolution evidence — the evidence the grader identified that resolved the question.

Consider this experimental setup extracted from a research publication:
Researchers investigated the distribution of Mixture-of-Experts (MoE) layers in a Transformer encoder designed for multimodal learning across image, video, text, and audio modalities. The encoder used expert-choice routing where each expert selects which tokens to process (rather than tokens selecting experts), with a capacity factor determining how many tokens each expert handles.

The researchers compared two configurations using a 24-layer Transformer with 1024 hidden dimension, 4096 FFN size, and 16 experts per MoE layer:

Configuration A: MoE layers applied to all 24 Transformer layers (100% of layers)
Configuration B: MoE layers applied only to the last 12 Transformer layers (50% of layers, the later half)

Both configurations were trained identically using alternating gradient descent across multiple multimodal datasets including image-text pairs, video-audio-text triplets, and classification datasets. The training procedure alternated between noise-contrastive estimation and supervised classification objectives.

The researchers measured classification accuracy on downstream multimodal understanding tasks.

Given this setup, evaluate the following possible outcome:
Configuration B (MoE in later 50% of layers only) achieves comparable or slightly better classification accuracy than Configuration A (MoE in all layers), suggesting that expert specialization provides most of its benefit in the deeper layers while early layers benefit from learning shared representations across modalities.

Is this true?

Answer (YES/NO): YES